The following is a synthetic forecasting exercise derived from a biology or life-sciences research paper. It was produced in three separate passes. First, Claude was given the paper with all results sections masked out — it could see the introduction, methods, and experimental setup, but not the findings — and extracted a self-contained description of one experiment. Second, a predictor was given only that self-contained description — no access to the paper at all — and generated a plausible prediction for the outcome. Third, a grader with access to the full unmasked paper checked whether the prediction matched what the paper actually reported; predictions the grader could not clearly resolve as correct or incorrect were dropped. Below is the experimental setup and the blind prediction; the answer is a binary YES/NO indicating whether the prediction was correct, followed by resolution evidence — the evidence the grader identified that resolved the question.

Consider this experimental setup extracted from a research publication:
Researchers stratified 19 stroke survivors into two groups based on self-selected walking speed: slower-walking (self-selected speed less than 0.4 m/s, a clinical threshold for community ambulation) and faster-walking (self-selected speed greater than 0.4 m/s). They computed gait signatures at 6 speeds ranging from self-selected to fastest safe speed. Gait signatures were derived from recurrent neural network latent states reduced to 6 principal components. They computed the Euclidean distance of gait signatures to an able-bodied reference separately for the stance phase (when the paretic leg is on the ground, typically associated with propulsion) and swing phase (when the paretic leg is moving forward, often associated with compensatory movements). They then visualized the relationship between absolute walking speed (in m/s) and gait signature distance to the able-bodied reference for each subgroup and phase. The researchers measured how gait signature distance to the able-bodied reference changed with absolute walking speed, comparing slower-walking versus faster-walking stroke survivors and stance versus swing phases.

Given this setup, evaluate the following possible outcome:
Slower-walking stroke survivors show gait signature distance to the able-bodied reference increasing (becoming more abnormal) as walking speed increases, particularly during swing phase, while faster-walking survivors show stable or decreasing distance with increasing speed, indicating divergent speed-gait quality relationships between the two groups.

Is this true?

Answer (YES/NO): NO